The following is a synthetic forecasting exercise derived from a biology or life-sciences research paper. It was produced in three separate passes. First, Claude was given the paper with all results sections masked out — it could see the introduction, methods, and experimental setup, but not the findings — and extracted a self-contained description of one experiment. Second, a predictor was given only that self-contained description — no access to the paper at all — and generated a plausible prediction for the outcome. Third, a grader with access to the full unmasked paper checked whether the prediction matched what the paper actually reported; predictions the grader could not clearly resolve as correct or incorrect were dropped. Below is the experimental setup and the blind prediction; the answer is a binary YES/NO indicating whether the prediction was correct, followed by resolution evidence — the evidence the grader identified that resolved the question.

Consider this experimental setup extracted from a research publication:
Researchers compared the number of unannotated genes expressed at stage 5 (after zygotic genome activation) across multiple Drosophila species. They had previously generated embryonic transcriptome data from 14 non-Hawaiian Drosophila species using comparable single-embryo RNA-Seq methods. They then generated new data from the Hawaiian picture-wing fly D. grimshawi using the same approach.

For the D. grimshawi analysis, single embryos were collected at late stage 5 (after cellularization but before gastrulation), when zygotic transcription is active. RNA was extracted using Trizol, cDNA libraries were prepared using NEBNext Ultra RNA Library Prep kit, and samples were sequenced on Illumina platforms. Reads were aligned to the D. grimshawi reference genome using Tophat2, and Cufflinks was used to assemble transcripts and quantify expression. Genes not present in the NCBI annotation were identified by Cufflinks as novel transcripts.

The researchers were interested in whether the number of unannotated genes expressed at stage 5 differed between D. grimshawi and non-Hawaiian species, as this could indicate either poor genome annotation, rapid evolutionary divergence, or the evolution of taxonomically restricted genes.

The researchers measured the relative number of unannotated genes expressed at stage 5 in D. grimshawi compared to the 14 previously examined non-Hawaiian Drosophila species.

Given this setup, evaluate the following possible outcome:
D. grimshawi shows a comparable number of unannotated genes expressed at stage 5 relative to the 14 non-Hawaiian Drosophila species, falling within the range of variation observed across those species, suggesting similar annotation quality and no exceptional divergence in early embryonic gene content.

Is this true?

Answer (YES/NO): NO